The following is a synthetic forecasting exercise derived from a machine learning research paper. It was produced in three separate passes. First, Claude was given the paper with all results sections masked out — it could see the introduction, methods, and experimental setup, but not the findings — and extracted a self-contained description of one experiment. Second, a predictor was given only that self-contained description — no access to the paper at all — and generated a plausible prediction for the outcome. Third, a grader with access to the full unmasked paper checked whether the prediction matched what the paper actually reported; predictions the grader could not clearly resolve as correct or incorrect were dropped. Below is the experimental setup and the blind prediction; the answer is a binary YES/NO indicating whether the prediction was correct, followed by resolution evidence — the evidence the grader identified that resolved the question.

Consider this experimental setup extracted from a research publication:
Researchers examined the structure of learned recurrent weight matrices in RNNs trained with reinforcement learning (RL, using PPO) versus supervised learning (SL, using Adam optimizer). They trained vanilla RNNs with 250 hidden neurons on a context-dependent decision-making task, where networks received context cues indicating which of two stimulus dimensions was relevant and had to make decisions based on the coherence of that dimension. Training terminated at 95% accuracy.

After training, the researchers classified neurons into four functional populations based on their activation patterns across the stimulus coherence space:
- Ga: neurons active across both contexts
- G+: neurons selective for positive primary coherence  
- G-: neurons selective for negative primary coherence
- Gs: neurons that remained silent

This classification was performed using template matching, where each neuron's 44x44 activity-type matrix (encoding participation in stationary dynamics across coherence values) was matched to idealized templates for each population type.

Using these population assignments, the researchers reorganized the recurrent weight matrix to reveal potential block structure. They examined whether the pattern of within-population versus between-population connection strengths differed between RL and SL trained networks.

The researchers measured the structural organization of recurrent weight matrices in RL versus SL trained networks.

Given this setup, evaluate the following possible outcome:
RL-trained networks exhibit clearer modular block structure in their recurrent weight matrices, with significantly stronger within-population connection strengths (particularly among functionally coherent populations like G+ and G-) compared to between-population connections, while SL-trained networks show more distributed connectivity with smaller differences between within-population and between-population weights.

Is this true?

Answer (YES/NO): YES